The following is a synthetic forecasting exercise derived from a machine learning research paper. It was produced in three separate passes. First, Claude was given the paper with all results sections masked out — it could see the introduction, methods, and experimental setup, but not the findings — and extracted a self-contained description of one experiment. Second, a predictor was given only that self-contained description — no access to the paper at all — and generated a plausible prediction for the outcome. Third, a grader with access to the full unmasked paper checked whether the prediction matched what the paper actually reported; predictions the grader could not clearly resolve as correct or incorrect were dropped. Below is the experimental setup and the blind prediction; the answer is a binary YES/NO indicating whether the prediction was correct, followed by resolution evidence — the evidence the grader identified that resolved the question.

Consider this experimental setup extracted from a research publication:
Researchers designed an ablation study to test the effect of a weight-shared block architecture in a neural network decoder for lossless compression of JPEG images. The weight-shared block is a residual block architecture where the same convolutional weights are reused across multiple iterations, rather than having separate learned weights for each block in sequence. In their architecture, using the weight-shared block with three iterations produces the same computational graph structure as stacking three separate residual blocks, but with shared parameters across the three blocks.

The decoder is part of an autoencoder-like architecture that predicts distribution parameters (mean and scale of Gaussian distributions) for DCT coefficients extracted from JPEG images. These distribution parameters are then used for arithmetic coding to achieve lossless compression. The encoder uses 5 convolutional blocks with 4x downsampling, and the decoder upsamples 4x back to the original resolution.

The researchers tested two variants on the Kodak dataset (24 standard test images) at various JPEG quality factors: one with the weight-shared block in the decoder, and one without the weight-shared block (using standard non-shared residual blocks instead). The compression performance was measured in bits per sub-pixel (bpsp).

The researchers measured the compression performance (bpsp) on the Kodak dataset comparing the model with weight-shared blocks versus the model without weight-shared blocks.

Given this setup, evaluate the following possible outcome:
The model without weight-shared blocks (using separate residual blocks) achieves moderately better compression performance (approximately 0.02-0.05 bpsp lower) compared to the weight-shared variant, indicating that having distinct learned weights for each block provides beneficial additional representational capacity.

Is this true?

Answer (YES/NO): NO